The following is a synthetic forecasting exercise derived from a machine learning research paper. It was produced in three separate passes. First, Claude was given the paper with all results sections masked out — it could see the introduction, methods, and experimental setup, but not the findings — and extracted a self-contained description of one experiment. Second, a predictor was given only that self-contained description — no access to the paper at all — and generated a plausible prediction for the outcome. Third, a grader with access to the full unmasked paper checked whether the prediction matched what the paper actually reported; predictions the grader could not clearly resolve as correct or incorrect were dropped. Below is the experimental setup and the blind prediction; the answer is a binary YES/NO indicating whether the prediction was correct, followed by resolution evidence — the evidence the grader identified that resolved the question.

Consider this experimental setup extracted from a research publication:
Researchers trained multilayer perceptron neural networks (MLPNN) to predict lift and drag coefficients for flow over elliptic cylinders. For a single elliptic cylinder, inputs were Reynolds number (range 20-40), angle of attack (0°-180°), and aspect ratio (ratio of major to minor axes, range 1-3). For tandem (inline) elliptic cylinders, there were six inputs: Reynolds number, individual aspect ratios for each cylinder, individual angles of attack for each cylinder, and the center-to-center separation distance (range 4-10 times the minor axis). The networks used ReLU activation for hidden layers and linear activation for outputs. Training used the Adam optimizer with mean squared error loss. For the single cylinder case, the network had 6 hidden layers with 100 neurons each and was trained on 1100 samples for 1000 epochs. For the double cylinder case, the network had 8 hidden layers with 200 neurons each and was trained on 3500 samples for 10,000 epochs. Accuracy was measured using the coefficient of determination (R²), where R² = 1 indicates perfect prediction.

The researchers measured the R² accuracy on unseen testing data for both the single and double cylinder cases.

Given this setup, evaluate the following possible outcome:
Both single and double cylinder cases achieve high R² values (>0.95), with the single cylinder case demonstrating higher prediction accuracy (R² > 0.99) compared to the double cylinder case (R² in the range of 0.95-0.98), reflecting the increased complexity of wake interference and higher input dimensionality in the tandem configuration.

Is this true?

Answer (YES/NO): NO